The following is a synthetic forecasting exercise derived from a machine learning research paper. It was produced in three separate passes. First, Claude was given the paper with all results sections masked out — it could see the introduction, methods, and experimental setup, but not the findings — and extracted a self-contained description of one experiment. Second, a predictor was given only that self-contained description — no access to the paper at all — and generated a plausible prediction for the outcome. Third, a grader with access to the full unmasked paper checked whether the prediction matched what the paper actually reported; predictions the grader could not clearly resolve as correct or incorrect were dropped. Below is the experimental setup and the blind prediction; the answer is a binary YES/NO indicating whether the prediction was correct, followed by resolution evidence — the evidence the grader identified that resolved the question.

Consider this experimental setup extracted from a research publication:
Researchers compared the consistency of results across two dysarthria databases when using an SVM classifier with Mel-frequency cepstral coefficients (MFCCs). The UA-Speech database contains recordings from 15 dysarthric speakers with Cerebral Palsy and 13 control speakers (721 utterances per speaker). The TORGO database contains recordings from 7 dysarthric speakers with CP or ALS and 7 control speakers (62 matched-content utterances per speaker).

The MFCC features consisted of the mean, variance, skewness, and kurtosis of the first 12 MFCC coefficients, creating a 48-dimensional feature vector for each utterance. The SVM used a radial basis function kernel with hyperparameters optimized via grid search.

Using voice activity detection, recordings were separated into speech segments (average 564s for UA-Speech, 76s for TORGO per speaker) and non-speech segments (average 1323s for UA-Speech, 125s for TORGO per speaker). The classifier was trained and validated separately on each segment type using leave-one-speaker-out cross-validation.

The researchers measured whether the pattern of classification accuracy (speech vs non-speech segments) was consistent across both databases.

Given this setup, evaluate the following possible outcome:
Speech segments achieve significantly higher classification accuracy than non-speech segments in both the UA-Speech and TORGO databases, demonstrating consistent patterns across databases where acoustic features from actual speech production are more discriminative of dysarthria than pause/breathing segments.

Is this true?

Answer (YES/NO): NO